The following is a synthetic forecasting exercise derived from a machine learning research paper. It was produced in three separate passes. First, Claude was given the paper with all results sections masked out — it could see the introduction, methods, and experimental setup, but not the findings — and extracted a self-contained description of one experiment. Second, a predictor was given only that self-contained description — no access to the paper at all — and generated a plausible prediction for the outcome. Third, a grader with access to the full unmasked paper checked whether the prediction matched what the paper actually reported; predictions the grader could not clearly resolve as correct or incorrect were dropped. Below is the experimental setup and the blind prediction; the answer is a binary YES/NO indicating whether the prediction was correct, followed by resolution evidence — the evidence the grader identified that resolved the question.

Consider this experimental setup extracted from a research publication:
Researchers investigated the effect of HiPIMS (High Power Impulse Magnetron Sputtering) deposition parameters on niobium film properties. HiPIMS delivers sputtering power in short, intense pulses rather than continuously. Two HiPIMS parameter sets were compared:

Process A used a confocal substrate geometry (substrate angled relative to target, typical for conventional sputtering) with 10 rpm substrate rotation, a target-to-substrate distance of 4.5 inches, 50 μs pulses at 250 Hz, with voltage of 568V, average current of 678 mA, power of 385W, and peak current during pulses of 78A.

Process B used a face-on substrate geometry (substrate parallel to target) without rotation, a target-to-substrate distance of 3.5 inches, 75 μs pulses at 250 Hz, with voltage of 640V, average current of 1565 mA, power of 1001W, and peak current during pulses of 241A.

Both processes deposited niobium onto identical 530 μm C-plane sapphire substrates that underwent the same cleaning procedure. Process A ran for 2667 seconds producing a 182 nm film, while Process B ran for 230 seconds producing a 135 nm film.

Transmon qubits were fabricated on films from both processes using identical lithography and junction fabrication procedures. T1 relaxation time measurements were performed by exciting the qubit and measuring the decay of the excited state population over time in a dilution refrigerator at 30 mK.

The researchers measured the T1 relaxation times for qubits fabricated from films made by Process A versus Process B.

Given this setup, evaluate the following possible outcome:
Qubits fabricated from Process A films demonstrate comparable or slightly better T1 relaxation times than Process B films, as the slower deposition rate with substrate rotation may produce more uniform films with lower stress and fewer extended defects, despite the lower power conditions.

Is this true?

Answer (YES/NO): NO